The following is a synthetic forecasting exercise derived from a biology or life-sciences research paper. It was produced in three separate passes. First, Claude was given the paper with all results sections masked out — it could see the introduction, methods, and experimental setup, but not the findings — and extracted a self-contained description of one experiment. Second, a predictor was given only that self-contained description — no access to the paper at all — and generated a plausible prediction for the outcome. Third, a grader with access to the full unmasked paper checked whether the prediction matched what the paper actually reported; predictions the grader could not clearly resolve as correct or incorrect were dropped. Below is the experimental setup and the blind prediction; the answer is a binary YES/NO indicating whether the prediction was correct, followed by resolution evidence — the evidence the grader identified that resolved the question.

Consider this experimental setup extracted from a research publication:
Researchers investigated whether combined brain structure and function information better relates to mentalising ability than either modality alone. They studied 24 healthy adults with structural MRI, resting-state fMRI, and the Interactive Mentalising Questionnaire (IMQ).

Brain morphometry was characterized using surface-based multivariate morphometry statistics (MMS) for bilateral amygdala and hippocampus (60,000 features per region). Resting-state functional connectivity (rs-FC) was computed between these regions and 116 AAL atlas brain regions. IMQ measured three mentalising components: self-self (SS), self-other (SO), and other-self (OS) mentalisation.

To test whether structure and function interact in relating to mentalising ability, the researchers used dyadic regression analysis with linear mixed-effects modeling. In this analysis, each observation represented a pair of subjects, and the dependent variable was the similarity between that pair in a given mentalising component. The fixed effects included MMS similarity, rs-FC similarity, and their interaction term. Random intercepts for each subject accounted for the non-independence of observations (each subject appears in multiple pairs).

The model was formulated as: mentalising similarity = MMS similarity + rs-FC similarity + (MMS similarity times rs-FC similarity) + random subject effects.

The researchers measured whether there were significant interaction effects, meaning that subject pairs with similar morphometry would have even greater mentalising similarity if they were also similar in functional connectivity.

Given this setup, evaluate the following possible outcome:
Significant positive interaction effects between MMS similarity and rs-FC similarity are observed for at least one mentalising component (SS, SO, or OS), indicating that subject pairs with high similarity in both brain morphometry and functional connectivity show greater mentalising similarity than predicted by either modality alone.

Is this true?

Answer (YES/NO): YES